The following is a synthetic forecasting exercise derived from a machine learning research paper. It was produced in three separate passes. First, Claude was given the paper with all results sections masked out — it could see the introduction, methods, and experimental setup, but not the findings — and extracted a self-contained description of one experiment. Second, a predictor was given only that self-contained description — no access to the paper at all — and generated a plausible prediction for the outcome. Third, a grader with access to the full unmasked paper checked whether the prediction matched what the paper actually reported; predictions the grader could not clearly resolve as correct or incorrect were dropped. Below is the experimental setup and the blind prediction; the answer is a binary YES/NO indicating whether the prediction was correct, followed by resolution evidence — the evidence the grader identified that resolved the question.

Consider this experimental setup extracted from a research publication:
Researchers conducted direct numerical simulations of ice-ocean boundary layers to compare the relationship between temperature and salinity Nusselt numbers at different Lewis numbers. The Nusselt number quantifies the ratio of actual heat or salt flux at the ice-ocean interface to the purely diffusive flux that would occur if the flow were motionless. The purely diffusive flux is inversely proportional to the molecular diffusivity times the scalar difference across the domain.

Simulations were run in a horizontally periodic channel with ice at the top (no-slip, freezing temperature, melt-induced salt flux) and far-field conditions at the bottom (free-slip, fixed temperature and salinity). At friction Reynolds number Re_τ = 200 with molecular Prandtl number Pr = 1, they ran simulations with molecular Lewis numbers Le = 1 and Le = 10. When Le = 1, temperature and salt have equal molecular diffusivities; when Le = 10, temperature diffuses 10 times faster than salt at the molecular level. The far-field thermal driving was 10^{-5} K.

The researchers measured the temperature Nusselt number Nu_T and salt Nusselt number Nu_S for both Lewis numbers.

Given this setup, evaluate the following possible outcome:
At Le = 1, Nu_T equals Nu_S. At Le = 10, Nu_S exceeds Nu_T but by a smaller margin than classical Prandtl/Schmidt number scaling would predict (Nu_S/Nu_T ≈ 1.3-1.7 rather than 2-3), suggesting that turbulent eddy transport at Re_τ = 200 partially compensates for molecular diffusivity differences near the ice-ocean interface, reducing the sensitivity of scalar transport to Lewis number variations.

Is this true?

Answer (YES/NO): NO